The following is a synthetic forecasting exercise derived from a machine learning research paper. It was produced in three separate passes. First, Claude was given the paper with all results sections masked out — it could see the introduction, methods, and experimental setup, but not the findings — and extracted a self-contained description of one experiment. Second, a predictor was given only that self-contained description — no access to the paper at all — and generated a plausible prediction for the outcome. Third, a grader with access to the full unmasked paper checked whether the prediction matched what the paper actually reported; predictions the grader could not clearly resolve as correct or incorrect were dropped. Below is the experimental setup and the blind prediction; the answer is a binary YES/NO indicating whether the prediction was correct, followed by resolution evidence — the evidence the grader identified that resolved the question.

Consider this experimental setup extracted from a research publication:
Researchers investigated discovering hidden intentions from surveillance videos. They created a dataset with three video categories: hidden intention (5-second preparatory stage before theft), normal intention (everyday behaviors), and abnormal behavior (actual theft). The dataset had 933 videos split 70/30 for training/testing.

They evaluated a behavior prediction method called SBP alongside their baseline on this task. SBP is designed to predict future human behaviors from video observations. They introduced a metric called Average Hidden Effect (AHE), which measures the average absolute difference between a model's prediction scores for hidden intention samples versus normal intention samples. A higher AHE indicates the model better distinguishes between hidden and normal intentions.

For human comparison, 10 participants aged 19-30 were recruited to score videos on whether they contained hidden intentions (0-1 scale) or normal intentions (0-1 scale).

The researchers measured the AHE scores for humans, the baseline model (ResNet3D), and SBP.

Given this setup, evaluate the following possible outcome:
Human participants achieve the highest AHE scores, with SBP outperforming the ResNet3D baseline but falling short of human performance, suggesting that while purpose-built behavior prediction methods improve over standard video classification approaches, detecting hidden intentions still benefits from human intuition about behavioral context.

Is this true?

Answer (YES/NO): YES